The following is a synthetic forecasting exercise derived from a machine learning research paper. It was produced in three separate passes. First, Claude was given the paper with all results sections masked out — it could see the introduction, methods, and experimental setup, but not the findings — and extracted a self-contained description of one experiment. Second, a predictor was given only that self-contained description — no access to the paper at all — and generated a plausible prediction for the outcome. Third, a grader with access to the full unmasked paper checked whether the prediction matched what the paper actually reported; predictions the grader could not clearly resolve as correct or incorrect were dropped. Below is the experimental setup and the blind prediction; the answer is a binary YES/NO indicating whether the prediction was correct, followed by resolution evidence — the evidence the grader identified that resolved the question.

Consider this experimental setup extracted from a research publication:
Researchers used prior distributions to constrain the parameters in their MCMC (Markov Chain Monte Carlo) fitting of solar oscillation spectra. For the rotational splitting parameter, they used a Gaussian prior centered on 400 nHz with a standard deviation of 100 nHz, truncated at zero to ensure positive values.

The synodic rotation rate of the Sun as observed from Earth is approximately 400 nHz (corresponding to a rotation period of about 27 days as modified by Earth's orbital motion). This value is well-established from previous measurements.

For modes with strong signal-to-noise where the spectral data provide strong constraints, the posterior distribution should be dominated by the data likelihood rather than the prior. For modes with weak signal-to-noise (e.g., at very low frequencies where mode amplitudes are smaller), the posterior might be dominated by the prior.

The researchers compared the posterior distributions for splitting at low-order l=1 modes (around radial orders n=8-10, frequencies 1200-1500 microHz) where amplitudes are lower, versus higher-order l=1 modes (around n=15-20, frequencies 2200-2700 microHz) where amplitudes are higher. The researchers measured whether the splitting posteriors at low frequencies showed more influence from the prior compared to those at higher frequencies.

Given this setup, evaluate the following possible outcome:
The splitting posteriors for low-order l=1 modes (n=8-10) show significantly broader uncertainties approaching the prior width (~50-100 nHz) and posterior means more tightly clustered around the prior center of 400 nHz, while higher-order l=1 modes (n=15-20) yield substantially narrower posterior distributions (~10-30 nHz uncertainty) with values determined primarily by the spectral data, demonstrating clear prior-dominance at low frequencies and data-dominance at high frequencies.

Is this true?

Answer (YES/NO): NO